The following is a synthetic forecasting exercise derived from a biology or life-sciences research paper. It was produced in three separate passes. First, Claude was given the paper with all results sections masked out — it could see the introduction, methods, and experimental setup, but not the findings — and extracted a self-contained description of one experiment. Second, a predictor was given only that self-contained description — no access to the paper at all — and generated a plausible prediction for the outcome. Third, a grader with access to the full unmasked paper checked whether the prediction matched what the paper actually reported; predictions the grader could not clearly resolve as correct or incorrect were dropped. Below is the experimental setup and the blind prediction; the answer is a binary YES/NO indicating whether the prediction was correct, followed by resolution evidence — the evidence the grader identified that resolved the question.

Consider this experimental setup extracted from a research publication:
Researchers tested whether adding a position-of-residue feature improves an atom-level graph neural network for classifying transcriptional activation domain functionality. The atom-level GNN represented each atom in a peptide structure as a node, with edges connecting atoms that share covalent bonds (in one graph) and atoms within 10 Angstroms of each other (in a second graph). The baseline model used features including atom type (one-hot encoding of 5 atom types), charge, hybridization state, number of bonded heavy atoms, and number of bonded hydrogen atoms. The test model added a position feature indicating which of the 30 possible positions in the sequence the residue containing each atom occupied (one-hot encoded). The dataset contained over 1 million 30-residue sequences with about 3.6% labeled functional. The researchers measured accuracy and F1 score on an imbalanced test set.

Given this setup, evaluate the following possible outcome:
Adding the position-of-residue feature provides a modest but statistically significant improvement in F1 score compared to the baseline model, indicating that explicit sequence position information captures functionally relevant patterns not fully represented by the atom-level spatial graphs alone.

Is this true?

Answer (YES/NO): NO